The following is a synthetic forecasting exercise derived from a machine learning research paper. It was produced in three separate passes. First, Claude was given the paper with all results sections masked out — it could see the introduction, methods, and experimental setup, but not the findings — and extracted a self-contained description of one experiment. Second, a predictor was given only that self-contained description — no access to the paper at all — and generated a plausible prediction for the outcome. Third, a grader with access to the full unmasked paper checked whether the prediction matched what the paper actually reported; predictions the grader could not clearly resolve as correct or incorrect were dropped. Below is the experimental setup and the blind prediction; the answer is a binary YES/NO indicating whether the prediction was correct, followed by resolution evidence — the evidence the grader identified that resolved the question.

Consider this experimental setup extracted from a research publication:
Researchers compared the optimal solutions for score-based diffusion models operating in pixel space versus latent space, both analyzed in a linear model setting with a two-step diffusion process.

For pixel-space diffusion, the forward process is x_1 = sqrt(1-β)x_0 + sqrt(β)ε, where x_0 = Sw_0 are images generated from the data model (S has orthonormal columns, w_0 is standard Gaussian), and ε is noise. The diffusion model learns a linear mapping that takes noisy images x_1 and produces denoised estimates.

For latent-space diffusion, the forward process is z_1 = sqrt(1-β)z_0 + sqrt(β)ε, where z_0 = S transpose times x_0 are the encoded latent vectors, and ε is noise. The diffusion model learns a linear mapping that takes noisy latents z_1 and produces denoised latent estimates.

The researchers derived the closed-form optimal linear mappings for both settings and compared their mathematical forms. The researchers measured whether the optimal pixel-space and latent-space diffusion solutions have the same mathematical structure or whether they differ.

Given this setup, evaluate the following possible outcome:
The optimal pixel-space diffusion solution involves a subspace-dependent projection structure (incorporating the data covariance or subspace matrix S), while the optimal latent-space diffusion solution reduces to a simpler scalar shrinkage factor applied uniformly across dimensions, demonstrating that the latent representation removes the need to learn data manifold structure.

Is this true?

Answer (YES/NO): YES